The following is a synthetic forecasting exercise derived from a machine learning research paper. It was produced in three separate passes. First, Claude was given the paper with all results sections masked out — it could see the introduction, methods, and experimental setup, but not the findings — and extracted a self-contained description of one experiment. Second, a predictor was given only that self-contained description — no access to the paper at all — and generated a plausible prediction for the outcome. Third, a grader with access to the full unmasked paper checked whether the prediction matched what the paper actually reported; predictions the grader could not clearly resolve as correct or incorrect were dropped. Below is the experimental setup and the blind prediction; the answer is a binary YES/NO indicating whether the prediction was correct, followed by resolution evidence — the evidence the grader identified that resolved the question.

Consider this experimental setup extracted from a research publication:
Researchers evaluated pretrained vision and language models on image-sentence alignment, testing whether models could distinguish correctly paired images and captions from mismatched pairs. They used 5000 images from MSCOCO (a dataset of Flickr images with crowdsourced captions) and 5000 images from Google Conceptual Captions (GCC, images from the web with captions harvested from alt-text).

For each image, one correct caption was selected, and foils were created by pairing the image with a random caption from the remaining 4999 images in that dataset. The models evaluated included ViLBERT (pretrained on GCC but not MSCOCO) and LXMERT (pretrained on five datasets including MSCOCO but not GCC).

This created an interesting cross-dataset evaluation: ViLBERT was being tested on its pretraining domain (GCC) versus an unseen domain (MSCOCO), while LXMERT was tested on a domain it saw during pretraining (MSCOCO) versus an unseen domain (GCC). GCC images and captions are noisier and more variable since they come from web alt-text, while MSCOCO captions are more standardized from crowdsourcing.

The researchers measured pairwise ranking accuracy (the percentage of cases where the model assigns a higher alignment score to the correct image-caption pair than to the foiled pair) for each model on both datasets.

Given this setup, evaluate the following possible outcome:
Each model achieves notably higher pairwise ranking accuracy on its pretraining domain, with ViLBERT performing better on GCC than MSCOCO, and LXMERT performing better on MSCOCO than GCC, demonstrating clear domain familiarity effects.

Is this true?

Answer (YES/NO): NO